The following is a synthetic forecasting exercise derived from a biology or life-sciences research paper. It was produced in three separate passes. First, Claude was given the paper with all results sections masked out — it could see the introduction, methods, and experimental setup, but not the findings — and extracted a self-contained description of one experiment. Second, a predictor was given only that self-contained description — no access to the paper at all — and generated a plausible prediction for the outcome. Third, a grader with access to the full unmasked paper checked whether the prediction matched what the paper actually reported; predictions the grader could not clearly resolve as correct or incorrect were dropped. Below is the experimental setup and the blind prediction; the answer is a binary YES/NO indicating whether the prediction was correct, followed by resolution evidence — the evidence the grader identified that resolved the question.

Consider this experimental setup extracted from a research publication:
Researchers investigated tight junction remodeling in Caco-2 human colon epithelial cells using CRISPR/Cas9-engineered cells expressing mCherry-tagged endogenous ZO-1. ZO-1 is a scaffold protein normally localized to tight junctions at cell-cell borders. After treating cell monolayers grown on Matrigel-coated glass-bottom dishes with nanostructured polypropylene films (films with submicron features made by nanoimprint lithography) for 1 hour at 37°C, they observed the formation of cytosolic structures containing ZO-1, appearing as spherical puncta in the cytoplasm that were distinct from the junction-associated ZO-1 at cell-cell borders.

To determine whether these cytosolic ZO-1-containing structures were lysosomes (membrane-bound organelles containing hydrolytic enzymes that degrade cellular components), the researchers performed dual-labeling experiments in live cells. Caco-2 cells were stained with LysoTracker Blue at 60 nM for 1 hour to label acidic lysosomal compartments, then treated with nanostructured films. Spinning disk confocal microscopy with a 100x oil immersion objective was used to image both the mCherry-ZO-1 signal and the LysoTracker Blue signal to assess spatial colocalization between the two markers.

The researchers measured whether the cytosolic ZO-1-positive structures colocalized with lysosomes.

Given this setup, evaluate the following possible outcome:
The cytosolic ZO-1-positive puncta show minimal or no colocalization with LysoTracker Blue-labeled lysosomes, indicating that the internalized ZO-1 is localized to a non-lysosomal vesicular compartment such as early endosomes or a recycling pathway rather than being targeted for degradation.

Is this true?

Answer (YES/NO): NO